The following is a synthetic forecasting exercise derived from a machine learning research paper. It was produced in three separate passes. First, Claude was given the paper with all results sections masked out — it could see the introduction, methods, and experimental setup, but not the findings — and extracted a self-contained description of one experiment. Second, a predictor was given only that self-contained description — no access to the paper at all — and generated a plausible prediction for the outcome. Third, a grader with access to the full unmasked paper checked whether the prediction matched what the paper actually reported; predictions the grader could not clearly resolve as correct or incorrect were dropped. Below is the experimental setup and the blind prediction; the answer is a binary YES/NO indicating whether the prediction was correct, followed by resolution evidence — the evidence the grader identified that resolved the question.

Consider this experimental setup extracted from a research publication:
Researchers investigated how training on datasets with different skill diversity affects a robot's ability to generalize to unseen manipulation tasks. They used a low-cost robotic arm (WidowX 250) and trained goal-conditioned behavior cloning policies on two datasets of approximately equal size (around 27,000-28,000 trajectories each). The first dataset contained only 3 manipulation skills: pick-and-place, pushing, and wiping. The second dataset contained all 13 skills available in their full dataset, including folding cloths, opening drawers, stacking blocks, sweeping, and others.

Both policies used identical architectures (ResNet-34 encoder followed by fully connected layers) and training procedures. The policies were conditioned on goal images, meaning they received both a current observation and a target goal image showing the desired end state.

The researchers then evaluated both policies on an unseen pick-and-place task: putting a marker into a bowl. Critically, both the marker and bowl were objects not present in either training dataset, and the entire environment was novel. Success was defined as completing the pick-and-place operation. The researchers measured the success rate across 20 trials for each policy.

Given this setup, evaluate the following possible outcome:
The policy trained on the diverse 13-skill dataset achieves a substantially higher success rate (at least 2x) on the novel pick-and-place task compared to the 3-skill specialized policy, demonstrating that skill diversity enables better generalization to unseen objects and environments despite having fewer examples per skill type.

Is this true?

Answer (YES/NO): YES